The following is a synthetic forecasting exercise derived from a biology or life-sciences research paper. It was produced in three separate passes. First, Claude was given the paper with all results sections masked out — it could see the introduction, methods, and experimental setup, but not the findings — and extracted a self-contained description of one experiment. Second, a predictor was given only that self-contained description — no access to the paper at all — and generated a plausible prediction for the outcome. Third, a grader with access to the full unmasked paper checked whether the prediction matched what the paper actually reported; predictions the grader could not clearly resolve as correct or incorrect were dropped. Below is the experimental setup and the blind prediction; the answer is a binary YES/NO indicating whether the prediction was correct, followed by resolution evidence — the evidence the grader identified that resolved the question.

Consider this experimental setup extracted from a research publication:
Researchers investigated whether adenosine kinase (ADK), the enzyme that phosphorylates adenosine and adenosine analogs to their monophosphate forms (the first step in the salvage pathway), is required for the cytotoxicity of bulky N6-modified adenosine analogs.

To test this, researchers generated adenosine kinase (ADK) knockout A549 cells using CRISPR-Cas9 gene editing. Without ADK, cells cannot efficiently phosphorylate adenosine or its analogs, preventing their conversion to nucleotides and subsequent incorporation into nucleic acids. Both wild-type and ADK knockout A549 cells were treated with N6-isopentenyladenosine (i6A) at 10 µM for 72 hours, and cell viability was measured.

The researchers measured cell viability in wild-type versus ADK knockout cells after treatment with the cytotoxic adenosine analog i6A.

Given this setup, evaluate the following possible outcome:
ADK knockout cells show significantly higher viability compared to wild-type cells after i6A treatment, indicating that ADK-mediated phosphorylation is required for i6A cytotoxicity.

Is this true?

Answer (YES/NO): YES